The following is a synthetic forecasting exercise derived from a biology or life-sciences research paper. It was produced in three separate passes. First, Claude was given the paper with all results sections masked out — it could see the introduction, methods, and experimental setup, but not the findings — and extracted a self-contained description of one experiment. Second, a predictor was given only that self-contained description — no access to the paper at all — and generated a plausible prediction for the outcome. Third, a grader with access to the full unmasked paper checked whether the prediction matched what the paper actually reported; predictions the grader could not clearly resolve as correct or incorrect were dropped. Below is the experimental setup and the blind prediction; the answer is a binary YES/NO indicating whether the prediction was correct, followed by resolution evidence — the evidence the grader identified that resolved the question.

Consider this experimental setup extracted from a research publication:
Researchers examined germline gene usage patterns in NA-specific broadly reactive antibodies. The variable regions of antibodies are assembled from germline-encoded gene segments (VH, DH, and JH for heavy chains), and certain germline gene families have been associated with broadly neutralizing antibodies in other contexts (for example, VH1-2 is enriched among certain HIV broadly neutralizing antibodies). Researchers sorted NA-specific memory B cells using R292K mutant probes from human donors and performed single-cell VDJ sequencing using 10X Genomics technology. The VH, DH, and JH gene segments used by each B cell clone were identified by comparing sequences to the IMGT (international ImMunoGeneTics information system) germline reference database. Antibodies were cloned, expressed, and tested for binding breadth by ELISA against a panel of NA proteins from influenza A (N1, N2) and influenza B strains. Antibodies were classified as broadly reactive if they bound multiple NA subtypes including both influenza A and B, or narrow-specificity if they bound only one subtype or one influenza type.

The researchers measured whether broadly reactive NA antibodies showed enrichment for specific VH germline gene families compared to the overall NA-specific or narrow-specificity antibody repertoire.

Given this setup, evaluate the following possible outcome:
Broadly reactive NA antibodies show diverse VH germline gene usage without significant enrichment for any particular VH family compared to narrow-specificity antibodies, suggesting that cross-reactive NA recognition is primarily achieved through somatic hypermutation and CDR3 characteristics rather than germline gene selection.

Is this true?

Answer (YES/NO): NO